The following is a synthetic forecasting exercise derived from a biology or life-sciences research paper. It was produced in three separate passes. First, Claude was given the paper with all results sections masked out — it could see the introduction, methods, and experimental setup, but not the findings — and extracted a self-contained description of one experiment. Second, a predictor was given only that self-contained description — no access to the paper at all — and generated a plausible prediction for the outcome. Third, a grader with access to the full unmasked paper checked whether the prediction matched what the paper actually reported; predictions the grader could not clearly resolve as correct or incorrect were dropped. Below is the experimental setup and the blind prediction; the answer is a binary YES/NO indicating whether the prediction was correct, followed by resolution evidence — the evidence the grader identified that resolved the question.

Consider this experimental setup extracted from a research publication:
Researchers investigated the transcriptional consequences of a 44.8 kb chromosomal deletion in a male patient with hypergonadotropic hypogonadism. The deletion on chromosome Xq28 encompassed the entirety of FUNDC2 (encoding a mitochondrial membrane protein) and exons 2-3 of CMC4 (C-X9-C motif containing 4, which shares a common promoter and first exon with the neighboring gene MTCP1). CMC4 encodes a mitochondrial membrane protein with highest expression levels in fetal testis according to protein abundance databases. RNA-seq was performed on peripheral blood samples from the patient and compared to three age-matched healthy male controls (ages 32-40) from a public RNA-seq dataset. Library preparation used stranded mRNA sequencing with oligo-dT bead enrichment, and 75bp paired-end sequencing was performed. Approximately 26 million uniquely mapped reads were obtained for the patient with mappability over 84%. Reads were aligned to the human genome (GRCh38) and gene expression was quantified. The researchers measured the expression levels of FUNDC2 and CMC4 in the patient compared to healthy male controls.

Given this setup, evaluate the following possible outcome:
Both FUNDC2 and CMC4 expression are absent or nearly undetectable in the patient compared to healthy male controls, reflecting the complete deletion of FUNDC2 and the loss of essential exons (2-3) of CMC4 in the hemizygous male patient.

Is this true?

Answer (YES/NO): YES